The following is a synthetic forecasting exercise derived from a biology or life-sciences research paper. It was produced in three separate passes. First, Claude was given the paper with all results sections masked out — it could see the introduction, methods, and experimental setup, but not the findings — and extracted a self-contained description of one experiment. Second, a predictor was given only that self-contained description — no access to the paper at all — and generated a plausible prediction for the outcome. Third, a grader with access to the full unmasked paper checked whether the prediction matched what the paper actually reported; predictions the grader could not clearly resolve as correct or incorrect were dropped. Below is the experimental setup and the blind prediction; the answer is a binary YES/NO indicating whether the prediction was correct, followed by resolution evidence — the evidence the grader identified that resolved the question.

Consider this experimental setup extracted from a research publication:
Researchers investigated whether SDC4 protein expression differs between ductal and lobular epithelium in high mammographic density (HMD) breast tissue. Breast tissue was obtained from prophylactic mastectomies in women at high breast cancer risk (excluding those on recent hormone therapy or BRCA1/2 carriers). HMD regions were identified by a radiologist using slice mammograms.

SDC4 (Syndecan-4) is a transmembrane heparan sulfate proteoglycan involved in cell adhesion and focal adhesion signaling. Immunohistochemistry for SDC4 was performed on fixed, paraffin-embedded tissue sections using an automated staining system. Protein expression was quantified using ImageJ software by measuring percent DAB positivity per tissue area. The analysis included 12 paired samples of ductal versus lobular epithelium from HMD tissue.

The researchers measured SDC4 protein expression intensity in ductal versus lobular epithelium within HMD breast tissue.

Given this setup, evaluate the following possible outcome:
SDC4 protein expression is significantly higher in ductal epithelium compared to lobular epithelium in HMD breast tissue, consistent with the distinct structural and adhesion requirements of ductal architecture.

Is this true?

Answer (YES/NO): YES